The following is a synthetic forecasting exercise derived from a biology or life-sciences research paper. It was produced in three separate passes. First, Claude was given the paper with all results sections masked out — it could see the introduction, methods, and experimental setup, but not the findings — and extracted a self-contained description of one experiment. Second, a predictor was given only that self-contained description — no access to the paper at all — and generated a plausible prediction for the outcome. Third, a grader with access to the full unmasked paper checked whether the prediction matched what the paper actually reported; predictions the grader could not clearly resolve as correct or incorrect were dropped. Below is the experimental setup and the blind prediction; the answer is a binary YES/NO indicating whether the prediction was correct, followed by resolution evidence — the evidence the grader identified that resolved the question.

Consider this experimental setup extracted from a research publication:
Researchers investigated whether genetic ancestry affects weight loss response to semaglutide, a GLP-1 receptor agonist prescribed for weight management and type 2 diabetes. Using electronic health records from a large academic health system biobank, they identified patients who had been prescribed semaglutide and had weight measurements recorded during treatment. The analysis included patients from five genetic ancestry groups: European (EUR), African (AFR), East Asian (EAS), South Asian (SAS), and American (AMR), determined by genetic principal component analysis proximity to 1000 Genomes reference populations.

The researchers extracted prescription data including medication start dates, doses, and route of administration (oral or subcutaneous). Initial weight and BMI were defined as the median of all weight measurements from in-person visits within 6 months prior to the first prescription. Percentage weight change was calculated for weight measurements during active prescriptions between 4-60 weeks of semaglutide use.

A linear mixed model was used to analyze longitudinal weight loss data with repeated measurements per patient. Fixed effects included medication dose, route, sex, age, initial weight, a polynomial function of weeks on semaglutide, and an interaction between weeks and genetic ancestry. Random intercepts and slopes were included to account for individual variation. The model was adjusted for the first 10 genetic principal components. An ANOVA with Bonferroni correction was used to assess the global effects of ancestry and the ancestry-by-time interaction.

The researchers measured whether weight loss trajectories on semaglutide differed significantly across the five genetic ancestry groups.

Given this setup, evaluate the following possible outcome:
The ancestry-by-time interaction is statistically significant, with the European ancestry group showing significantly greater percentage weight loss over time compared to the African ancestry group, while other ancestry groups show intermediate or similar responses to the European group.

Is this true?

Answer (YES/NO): NO